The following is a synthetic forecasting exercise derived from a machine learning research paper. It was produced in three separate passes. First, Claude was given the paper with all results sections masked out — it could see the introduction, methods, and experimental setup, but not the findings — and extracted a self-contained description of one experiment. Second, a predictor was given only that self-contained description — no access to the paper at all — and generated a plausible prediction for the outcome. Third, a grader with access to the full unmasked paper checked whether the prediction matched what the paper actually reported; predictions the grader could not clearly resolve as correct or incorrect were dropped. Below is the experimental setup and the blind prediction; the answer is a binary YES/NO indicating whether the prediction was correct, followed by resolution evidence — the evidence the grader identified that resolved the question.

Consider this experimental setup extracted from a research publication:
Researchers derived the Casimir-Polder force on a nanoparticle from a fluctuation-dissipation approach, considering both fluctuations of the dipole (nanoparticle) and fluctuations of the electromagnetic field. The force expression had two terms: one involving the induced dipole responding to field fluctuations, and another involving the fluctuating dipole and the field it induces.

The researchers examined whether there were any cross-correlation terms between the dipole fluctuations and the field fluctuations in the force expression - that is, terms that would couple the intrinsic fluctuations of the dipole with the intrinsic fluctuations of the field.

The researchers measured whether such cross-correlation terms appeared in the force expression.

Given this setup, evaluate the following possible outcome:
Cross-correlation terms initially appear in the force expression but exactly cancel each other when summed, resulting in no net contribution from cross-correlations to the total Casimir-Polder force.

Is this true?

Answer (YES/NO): NO